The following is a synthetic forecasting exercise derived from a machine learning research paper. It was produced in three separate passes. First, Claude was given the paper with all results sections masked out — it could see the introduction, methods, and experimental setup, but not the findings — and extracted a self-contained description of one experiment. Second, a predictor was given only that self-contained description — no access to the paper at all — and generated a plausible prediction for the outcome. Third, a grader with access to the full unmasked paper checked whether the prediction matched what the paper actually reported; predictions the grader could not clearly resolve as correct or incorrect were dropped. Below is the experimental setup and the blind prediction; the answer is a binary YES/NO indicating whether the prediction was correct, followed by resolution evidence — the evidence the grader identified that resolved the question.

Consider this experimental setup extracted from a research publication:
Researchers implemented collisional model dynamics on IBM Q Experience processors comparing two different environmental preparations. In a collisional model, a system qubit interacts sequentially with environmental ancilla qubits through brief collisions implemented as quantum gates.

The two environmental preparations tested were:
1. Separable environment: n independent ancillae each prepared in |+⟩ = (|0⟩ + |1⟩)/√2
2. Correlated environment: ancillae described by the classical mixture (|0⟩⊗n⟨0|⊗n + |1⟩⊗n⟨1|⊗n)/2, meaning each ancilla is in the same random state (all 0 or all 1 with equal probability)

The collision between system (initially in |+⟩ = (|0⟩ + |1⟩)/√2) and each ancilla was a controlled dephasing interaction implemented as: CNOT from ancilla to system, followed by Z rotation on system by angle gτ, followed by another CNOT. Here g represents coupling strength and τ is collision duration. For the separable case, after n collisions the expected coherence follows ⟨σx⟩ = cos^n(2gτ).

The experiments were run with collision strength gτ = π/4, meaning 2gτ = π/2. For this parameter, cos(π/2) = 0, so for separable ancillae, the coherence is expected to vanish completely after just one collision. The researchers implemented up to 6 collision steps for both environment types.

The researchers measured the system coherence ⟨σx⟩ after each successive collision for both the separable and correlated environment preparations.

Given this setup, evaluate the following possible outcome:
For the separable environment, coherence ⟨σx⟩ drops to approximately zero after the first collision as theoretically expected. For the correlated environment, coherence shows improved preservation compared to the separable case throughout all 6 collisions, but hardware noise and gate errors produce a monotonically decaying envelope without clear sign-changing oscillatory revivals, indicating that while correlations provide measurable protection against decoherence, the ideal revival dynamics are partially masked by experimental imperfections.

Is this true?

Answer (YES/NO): NO